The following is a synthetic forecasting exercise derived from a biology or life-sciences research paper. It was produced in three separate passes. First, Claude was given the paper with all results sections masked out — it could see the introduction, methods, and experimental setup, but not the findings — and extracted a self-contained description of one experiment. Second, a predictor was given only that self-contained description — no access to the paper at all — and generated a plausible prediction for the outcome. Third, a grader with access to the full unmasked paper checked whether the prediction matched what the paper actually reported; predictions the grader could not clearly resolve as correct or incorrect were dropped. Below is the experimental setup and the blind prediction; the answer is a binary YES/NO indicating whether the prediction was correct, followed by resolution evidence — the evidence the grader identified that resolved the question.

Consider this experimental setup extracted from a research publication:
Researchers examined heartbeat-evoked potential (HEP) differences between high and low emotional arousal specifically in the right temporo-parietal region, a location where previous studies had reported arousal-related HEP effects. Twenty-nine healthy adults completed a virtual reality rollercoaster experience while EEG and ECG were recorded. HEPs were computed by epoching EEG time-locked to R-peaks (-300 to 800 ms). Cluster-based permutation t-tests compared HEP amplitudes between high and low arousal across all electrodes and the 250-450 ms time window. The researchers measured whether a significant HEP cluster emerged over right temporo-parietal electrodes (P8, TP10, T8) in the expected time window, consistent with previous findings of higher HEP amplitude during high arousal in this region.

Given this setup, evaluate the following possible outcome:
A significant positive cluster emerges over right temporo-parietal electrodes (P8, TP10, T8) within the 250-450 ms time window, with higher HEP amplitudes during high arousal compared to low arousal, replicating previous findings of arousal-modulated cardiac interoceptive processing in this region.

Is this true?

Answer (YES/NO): NO